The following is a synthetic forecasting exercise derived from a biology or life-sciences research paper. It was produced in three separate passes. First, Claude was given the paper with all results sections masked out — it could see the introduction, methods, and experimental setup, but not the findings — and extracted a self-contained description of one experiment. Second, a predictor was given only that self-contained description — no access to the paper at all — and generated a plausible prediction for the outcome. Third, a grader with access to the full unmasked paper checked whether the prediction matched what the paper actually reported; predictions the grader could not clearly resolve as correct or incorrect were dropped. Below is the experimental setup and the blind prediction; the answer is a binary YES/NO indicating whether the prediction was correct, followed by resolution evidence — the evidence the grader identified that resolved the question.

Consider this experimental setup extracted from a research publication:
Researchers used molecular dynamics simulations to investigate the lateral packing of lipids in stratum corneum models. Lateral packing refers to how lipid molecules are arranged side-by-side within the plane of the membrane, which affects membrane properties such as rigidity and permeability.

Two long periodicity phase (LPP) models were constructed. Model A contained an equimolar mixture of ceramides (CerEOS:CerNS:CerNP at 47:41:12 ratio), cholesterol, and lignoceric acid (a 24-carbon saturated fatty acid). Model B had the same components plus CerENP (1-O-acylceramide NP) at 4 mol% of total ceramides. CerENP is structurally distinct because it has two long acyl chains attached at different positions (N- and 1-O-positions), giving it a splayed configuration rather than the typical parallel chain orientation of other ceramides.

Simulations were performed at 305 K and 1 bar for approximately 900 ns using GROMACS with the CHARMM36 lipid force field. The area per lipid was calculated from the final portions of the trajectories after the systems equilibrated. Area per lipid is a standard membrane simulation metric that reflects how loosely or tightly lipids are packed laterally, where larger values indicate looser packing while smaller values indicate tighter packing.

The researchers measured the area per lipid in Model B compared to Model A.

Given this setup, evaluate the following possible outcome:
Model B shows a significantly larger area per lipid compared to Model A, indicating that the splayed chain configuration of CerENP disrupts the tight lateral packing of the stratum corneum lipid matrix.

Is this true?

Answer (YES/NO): NO